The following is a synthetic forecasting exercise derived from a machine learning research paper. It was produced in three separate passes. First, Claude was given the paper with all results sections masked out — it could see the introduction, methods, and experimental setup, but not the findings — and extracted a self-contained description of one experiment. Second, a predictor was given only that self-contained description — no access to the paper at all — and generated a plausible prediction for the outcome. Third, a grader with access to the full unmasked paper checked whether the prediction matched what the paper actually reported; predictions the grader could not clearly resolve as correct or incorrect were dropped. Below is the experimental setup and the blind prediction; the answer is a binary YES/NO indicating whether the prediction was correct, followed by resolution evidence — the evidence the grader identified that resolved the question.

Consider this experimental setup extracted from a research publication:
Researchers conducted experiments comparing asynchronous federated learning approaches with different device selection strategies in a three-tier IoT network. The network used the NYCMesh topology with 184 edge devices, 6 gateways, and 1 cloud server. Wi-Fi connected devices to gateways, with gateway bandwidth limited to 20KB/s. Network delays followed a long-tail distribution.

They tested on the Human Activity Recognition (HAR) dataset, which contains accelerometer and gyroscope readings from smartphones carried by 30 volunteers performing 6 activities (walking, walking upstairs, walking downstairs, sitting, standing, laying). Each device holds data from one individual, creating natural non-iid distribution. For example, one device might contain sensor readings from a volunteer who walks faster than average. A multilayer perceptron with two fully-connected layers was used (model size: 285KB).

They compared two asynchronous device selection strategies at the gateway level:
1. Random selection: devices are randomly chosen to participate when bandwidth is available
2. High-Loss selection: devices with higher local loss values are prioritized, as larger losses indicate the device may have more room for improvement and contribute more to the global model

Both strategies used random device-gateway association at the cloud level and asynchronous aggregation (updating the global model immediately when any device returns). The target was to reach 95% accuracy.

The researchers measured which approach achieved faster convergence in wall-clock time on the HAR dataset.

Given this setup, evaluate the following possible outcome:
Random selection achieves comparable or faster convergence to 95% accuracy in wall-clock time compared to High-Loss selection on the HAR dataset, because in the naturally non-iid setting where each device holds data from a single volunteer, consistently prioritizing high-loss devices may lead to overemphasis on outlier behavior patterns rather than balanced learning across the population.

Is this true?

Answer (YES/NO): YES